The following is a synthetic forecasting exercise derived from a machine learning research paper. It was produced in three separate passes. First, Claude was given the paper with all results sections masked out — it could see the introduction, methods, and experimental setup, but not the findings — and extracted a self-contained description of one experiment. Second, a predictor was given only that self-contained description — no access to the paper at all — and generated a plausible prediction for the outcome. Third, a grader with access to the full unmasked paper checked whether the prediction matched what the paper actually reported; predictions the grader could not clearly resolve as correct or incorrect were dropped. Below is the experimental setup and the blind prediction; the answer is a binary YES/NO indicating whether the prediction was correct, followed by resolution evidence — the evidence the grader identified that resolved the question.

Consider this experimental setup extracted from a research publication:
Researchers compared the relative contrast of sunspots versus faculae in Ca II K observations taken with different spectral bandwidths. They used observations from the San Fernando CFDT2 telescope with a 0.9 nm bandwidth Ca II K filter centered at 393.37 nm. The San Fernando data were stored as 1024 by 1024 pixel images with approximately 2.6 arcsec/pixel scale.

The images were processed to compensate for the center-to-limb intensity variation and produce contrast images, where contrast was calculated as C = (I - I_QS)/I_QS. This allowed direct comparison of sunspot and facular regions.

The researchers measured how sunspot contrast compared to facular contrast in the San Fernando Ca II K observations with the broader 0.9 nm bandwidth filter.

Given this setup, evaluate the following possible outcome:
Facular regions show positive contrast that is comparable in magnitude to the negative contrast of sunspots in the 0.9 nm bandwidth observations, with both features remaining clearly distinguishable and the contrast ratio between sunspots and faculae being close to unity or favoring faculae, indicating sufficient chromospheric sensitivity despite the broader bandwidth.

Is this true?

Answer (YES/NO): NO